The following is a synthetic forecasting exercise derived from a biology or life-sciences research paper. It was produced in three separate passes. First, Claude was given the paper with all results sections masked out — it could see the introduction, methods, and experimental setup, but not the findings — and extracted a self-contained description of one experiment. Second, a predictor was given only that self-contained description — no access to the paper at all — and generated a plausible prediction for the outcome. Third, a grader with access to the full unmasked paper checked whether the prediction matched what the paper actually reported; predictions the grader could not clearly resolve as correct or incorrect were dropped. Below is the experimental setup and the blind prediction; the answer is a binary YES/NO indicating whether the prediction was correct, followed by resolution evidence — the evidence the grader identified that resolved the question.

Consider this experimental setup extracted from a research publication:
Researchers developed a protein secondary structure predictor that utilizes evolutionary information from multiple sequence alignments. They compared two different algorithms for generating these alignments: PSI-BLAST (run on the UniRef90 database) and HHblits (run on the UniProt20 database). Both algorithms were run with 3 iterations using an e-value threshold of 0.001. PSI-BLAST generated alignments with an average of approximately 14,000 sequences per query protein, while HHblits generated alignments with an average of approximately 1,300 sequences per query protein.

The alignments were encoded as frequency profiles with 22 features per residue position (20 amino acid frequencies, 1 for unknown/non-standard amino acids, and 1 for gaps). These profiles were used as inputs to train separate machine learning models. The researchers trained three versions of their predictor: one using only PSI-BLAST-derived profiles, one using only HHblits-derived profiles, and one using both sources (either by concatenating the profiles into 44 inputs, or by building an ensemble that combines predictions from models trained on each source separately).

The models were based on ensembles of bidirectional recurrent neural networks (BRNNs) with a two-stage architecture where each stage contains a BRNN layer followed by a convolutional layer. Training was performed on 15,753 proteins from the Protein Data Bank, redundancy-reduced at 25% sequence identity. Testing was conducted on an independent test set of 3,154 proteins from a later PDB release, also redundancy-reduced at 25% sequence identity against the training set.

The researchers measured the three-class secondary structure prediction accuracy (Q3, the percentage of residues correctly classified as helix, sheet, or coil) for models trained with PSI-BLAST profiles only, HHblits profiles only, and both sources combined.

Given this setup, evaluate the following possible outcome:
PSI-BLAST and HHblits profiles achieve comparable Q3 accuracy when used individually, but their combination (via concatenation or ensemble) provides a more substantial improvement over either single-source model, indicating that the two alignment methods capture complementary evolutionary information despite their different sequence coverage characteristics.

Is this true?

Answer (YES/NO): YES